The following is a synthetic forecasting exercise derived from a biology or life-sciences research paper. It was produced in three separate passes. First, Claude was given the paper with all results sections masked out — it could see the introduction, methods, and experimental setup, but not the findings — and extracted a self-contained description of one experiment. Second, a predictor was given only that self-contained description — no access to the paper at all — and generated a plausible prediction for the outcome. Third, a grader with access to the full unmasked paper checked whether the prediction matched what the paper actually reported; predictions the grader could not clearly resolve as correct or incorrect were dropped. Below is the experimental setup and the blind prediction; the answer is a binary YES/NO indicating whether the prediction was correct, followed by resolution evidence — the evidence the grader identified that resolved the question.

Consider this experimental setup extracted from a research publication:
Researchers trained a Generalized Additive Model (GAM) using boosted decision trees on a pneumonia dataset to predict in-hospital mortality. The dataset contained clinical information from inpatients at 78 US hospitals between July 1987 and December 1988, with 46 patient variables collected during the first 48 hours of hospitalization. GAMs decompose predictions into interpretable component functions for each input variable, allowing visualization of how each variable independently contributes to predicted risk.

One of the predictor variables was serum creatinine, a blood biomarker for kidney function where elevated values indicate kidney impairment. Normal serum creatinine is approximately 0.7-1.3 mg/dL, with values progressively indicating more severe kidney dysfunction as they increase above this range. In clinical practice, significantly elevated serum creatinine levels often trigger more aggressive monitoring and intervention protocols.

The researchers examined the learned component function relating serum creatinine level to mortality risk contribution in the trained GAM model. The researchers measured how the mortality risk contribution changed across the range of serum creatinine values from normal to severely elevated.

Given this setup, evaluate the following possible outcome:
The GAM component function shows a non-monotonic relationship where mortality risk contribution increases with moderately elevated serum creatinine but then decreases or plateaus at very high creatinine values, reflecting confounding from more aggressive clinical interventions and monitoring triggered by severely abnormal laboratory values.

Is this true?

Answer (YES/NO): YES